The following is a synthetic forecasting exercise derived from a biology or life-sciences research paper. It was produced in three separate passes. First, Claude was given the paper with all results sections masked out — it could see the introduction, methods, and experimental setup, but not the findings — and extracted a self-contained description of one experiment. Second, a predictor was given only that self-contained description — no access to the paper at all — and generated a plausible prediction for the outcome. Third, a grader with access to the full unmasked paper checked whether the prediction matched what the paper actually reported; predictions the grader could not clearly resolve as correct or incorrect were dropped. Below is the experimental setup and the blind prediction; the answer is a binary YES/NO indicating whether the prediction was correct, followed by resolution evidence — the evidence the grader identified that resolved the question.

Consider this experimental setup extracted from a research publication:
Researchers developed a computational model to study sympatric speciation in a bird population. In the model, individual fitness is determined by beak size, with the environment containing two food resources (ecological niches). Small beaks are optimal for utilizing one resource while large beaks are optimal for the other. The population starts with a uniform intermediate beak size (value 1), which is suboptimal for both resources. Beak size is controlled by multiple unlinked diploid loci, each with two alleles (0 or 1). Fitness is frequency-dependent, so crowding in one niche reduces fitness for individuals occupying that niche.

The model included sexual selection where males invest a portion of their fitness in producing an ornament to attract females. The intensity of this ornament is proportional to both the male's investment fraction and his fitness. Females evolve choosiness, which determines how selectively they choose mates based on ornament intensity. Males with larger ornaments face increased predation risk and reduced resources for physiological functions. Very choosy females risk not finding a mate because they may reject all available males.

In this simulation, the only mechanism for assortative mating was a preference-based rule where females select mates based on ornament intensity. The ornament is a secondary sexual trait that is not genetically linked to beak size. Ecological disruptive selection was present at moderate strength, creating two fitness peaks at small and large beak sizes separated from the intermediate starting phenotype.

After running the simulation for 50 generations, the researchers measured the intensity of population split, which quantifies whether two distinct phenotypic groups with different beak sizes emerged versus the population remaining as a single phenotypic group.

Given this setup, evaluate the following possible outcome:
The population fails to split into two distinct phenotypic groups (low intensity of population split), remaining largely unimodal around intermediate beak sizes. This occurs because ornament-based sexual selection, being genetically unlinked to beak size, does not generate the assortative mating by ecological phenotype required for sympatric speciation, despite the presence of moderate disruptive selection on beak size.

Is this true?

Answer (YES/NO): NO